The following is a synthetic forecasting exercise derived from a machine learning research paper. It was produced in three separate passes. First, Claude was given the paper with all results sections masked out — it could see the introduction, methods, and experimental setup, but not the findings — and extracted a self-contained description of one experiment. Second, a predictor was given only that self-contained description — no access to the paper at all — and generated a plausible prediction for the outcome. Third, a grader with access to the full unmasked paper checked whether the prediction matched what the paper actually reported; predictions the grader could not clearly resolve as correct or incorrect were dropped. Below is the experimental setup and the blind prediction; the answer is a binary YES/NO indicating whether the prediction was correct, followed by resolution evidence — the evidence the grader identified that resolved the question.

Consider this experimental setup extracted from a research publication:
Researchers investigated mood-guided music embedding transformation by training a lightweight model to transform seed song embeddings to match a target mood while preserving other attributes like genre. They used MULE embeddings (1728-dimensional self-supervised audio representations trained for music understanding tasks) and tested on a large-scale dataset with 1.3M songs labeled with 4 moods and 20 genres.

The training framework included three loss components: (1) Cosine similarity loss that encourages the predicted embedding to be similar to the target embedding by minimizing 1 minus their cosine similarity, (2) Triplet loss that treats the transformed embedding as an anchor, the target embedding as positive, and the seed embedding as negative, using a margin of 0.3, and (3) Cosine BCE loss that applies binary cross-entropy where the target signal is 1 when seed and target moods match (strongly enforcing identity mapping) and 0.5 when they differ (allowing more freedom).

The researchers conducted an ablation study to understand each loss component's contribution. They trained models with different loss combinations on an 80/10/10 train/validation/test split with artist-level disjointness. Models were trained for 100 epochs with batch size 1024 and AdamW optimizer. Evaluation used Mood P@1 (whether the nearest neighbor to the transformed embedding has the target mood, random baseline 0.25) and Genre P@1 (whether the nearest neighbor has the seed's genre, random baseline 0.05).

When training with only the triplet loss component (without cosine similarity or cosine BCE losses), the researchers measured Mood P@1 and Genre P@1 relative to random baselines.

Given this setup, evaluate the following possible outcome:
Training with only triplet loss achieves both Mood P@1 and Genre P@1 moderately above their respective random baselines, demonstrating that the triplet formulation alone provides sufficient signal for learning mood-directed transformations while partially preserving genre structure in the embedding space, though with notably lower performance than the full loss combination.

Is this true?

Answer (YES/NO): NO